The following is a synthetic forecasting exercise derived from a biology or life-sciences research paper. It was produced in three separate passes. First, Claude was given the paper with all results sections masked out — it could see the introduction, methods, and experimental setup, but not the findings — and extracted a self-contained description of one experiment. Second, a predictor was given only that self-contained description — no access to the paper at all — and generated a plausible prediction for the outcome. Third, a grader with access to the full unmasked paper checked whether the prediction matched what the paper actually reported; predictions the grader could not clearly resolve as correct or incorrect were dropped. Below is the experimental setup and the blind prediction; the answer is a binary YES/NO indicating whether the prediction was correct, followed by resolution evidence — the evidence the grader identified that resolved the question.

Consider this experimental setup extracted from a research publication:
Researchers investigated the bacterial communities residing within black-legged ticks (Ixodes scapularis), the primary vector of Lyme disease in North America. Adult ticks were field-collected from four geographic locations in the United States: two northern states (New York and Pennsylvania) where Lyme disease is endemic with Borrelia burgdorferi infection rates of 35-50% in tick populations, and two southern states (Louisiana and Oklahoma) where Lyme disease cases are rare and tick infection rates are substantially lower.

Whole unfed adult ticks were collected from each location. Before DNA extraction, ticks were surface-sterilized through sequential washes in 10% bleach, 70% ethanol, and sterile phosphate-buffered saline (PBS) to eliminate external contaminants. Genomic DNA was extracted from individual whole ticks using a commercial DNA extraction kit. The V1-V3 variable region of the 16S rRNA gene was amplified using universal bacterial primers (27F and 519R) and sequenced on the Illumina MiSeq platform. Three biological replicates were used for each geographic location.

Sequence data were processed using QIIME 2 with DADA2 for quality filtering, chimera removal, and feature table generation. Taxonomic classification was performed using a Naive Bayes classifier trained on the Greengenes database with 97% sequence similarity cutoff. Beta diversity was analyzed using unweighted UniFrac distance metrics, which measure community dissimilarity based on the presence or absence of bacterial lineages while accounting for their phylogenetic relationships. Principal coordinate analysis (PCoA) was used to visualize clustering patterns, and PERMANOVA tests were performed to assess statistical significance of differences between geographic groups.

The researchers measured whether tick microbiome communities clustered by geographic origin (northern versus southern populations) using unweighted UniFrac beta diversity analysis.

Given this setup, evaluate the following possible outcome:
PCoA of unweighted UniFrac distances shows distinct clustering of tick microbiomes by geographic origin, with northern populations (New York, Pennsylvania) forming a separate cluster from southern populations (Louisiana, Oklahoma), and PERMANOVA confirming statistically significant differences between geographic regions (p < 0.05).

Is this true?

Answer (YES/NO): NO